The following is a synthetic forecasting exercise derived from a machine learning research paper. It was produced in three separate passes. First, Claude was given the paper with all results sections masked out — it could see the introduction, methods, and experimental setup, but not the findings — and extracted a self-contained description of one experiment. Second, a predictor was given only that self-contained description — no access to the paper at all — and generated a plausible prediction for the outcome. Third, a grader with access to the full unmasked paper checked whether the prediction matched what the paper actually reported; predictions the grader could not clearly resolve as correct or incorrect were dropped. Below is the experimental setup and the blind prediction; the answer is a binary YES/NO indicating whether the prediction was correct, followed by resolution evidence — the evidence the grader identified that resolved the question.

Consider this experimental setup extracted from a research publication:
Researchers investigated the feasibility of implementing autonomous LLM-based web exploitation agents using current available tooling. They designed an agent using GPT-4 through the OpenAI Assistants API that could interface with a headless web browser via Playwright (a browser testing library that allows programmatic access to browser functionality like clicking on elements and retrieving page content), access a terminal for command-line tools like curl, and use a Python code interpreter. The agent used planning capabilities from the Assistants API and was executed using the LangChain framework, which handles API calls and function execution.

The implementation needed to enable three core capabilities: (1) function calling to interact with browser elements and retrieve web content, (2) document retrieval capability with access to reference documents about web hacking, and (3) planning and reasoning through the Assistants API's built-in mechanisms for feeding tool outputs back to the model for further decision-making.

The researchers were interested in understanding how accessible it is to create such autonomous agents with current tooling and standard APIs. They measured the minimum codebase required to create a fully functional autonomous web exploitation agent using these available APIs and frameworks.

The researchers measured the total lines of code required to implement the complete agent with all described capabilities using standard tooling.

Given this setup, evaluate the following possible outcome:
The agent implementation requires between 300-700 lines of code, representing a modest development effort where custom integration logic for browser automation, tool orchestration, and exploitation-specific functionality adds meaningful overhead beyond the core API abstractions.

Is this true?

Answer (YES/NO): NO